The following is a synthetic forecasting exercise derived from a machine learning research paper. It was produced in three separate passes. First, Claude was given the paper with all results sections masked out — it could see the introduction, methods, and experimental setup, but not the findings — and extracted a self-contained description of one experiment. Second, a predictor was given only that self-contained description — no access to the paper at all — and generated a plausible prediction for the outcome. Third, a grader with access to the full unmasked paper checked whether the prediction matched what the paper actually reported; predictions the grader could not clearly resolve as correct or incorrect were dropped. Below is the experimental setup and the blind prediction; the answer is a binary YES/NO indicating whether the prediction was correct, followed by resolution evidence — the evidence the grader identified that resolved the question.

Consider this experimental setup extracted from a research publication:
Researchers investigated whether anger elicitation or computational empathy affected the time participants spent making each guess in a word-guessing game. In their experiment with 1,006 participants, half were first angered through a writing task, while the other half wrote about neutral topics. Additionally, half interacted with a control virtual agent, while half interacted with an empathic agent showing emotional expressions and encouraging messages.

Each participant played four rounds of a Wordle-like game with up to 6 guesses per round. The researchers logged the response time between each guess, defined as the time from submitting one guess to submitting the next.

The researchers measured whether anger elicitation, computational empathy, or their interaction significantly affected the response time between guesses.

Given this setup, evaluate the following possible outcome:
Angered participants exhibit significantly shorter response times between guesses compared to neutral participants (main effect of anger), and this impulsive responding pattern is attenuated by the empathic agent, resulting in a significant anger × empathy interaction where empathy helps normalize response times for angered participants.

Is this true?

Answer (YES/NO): NO